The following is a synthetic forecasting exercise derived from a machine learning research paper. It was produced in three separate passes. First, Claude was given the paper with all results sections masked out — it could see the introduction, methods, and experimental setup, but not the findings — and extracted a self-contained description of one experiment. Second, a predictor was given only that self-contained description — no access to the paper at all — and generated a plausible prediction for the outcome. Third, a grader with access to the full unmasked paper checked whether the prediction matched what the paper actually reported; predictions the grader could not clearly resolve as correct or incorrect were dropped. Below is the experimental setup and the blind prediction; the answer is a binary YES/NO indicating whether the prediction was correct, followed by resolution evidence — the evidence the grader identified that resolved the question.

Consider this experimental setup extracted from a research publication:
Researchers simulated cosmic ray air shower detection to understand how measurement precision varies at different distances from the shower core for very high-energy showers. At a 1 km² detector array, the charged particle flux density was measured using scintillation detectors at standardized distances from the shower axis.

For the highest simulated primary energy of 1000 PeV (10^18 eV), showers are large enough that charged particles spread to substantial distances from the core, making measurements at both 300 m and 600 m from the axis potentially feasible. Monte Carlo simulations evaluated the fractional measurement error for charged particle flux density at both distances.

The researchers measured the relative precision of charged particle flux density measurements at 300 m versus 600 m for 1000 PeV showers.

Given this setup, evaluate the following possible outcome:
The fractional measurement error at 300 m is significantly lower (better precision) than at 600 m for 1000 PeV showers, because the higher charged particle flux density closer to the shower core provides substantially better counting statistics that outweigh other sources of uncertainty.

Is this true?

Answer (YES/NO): NO